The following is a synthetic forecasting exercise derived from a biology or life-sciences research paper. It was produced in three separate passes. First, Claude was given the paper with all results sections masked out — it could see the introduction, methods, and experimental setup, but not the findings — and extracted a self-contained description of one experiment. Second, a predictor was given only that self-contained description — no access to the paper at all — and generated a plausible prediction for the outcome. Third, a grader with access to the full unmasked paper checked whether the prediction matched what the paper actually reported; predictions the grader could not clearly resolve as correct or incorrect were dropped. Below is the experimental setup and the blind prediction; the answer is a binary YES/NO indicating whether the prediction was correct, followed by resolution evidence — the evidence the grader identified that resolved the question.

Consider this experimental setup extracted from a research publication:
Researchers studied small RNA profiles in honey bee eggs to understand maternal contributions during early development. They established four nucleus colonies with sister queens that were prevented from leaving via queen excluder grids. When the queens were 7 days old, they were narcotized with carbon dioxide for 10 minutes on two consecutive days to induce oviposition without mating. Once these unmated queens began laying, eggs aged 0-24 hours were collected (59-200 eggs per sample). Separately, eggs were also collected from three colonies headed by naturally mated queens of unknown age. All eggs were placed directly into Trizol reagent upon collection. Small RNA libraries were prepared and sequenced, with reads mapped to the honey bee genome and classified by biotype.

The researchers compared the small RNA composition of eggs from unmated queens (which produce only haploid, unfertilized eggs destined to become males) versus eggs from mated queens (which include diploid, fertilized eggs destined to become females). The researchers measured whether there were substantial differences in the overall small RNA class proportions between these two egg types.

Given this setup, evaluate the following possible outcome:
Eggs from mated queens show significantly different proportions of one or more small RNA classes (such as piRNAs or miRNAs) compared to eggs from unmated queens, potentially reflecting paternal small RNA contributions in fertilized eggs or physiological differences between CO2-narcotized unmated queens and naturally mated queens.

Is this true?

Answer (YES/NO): YES